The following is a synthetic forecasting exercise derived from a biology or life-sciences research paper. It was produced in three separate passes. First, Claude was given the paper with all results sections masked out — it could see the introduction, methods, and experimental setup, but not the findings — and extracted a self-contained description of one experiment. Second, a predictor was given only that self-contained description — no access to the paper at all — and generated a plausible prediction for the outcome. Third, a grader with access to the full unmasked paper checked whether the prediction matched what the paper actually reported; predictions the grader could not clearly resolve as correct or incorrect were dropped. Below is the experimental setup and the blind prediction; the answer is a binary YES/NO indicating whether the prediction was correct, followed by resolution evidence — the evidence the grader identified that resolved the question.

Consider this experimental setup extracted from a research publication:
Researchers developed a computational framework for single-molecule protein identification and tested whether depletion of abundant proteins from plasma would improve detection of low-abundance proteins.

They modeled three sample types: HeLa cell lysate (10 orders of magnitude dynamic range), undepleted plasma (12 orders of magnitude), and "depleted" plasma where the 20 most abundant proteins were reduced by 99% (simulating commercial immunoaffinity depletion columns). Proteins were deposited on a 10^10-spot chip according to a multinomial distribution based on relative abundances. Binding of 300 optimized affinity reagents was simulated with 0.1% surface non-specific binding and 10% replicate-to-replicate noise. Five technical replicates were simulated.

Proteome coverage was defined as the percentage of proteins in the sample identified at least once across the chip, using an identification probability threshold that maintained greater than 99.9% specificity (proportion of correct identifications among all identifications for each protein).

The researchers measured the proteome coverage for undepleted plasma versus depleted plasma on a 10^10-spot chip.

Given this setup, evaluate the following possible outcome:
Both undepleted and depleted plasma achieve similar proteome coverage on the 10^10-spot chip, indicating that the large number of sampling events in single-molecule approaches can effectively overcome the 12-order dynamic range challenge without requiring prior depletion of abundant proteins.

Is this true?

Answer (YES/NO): NO